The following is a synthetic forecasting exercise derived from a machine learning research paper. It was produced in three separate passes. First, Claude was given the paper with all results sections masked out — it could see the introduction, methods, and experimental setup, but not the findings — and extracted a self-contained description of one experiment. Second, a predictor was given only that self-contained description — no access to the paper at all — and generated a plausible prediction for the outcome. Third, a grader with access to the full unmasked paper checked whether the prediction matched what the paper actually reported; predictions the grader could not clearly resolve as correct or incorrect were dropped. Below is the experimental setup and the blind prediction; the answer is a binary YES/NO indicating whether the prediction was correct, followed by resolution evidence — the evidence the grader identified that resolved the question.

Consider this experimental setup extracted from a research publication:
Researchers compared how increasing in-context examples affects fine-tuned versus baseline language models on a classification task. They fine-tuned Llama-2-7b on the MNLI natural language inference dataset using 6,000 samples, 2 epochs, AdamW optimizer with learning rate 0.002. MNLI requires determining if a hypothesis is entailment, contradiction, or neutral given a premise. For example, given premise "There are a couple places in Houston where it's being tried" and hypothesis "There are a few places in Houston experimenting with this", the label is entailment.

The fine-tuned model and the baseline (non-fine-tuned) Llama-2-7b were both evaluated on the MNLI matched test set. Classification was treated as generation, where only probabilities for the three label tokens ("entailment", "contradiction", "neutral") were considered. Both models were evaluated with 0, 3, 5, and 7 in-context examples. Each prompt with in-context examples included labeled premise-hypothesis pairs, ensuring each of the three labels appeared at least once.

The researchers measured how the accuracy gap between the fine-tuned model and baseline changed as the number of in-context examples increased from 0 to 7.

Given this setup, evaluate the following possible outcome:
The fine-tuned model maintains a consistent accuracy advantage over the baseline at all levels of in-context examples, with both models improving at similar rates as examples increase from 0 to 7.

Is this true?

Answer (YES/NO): NO